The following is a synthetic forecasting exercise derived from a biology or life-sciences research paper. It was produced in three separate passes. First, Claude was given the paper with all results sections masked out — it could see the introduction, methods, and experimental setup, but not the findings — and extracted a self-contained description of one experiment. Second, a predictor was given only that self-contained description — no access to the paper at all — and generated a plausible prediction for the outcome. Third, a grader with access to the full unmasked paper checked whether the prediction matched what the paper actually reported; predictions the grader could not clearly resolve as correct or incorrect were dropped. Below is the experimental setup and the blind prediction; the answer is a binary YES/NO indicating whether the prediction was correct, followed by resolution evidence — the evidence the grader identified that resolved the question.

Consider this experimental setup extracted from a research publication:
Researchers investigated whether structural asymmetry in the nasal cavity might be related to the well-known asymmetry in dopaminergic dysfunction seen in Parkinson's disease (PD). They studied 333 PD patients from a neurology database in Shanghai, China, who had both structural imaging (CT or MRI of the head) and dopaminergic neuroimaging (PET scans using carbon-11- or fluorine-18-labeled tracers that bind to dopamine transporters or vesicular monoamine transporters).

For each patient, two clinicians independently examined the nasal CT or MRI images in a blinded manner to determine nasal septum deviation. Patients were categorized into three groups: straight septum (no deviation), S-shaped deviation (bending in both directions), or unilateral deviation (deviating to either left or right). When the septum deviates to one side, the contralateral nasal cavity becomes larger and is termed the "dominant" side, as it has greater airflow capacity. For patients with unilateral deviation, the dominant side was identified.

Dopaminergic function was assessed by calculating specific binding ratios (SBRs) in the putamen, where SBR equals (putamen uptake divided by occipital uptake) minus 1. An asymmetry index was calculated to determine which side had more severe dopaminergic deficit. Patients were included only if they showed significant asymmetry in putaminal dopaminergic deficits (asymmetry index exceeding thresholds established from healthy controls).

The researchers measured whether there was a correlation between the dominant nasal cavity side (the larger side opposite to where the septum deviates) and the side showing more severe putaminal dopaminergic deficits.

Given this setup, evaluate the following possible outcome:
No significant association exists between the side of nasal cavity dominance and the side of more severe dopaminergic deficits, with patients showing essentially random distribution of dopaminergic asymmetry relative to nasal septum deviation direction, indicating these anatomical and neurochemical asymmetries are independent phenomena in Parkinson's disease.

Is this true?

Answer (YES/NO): NO